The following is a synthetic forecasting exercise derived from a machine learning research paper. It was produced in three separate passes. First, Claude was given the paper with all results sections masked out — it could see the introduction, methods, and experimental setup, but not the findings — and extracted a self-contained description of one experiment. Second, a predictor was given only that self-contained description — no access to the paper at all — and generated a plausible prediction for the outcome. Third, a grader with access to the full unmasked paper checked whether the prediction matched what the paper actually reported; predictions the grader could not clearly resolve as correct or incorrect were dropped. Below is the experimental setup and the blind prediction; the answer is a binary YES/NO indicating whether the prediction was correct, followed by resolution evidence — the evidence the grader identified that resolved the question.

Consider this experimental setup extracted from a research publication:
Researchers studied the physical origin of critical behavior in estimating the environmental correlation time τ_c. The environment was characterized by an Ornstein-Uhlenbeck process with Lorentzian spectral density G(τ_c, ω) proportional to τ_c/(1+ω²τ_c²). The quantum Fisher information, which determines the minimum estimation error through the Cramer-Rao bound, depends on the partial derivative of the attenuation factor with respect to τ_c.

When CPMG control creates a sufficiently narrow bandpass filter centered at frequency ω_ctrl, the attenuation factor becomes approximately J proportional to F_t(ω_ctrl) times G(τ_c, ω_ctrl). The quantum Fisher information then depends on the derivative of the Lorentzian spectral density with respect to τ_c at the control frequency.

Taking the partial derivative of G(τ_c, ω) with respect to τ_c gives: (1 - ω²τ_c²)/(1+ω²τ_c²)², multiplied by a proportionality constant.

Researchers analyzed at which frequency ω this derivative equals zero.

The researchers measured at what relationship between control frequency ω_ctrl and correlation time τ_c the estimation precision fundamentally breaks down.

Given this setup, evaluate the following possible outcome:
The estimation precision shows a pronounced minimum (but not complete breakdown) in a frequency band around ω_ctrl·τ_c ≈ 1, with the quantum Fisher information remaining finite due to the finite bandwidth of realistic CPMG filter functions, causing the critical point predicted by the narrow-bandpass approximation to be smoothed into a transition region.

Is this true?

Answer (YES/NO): YES